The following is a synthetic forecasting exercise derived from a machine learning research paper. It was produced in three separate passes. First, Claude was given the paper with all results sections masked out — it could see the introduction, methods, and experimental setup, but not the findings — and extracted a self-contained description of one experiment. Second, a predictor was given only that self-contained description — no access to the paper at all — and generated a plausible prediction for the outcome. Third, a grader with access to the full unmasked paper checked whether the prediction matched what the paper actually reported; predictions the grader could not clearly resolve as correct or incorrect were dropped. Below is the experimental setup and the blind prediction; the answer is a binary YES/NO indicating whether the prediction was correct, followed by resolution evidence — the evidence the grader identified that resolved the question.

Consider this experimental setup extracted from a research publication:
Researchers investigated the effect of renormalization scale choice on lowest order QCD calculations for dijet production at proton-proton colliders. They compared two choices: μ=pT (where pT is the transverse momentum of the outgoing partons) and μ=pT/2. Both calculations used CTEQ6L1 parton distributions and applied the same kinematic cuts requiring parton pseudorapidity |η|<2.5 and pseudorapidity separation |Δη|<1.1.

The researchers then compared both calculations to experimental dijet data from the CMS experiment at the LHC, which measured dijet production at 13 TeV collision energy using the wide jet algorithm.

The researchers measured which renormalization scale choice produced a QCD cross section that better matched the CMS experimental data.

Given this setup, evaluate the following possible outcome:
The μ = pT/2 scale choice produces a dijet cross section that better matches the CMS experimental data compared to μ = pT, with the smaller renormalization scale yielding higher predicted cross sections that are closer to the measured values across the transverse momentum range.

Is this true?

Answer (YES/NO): YES